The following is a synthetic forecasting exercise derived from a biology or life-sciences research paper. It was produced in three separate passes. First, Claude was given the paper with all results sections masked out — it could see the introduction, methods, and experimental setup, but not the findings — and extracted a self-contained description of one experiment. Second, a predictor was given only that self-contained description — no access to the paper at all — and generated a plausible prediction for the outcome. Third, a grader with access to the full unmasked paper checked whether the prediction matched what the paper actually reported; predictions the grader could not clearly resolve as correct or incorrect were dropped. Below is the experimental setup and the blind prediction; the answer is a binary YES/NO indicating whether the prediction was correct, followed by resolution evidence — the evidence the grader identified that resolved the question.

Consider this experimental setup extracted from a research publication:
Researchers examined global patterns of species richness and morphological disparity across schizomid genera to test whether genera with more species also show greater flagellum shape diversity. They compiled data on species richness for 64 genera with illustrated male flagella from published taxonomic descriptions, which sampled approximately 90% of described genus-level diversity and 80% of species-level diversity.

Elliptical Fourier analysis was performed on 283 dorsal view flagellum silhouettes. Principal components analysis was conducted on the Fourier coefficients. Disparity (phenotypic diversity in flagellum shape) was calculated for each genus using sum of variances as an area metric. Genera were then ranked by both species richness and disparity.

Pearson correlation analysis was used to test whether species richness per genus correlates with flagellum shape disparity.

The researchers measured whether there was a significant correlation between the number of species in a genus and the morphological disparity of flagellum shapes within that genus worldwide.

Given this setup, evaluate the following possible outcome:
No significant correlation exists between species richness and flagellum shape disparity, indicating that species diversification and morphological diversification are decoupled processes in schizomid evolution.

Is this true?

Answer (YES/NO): YES